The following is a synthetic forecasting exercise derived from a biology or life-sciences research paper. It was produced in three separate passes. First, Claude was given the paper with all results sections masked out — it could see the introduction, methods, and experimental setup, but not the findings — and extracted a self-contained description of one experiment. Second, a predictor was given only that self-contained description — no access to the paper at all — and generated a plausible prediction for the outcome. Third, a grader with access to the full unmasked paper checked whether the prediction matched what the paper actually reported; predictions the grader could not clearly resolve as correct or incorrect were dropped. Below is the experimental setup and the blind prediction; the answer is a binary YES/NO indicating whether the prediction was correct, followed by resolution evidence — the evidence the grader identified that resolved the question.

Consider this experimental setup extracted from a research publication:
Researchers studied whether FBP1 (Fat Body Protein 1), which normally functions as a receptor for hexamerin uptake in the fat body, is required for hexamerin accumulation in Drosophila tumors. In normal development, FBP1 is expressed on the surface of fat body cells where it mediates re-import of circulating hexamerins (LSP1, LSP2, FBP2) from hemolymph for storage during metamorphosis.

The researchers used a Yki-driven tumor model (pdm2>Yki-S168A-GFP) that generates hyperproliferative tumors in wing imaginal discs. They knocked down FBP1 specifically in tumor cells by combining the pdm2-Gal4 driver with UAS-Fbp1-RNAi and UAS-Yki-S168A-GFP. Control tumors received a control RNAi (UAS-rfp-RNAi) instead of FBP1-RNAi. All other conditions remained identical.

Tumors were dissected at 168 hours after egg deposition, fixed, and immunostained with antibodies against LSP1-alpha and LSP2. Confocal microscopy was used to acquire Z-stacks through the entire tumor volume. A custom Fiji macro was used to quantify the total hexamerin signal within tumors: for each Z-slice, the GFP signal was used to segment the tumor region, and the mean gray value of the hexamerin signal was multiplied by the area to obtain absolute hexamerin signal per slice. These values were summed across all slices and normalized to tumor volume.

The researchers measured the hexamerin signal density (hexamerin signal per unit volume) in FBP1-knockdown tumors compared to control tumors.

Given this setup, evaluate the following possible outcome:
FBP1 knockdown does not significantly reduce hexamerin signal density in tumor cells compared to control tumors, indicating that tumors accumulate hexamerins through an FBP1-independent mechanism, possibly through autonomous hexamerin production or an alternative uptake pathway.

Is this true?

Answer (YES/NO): NO